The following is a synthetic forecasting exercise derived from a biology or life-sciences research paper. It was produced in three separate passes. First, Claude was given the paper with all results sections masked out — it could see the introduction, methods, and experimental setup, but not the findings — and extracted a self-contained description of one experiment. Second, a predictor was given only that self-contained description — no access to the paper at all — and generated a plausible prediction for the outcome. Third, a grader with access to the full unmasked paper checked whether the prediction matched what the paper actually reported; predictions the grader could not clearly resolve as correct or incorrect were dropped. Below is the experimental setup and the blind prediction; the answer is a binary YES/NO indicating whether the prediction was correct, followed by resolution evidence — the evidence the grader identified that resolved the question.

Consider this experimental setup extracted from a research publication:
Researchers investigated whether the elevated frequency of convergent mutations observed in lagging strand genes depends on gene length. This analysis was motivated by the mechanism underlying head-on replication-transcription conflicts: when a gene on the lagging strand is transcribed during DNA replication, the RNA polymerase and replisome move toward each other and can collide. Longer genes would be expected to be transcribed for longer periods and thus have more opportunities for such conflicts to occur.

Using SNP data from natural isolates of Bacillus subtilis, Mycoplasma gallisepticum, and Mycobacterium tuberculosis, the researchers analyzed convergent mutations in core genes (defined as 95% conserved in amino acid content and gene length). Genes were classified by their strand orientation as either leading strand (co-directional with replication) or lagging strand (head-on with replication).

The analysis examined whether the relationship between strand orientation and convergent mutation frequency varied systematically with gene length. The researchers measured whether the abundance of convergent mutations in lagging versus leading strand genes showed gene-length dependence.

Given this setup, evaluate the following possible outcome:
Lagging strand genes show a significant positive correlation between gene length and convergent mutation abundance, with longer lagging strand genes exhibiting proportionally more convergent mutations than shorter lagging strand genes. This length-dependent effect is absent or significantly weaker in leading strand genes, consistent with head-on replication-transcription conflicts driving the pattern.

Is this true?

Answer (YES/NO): YES